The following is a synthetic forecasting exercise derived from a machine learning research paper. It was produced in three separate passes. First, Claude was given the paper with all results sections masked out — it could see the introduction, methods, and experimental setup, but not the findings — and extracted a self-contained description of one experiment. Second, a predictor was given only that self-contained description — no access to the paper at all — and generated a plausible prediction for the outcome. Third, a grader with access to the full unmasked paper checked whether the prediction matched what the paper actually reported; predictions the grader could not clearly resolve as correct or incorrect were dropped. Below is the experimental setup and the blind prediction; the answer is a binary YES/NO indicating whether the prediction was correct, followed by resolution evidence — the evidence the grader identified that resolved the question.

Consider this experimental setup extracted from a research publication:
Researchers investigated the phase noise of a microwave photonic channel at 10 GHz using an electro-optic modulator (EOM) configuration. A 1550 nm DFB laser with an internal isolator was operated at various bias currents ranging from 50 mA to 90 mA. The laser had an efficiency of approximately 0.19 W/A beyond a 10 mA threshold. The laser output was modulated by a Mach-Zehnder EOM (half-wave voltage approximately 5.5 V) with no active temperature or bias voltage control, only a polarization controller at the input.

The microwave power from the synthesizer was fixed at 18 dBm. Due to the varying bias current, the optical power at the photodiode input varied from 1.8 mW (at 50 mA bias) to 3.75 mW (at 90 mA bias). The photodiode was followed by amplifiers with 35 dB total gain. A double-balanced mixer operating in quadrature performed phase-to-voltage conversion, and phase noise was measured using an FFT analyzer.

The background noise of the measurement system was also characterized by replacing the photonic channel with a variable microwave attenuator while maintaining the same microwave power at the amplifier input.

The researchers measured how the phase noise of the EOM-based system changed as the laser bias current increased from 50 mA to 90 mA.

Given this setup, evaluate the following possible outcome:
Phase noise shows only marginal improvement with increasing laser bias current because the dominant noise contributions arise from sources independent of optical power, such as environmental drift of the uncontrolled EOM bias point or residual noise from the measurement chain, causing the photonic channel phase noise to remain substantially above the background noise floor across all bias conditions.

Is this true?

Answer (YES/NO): NO